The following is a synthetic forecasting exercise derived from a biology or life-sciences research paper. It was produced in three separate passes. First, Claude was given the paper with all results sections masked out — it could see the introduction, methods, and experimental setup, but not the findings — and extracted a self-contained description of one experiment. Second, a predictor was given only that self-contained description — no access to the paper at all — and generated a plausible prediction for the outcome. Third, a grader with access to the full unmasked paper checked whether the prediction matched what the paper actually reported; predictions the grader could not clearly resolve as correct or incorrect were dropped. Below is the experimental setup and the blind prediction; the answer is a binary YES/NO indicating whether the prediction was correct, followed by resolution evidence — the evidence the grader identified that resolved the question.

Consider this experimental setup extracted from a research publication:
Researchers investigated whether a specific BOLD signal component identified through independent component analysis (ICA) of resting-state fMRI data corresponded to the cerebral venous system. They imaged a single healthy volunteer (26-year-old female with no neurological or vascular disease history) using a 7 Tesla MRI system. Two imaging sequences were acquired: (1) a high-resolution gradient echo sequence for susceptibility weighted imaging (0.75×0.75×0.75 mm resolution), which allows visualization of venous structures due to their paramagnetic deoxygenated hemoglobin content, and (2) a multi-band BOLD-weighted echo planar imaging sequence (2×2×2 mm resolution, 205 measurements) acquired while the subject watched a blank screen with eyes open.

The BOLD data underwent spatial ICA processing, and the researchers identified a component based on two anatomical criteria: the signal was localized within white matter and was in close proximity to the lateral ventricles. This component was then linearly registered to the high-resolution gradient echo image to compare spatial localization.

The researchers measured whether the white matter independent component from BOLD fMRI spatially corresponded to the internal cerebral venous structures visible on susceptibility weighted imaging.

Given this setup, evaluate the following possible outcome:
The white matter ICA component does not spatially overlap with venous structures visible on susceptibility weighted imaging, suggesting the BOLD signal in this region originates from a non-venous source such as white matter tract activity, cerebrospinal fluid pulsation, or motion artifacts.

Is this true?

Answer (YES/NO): NO